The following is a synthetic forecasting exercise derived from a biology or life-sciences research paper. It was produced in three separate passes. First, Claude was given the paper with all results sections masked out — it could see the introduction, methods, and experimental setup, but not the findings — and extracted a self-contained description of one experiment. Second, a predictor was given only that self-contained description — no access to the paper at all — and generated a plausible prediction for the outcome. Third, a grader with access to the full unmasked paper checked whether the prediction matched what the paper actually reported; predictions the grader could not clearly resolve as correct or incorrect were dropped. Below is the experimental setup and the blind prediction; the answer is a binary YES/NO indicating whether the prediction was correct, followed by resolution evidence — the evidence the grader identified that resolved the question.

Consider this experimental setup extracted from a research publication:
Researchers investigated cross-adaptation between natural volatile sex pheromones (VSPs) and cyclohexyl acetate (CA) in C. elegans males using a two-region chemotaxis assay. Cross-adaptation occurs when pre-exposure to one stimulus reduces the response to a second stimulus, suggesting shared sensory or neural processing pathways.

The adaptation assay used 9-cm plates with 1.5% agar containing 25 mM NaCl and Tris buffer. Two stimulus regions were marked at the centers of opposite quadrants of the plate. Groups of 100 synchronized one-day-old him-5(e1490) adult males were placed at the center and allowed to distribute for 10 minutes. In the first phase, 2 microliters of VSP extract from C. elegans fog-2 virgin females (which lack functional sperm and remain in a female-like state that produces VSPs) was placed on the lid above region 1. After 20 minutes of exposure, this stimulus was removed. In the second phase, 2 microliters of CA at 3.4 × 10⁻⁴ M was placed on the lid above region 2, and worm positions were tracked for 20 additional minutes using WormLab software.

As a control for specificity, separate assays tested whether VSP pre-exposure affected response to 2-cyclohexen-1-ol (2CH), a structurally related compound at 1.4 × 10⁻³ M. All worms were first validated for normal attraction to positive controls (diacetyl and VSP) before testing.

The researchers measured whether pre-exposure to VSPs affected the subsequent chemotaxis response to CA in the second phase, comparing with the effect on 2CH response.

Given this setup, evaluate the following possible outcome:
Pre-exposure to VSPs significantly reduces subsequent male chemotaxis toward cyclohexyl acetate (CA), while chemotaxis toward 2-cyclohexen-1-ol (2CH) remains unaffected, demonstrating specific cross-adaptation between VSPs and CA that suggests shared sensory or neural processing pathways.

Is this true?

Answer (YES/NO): NO